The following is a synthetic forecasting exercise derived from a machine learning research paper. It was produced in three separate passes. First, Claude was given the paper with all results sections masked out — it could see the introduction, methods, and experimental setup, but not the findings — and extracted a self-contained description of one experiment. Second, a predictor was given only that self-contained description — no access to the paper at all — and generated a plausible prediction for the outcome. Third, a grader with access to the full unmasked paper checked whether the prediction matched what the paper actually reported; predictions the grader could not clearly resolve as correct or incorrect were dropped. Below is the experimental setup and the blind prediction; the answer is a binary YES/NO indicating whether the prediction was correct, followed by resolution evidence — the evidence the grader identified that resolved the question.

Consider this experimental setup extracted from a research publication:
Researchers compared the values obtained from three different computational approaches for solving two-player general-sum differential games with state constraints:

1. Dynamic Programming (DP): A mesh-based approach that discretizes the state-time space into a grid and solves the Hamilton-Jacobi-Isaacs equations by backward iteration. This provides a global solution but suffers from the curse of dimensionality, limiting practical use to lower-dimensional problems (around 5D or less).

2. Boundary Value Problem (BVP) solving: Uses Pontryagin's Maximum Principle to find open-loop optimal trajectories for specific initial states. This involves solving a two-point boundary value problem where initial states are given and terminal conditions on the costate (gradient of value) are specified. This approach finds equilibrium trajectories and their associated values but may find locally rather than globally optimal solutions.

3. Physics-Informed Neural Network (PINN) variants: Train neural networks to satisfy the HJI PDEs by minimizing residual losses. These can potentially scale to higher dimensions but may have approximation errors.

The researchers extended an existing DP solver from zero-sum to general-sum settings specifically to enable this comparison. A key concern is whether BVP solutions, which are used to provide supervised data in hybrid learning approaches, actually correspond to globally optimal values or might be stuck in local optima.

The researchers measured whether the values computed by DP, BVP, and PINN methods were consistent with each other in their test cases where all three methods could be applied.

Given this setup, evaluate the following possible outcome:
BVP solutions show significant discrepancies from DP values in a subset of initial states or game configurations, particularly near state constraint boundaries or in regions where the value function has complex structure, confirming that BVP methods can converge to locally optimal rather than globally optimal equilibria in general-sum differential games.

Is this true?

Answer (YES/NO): NO